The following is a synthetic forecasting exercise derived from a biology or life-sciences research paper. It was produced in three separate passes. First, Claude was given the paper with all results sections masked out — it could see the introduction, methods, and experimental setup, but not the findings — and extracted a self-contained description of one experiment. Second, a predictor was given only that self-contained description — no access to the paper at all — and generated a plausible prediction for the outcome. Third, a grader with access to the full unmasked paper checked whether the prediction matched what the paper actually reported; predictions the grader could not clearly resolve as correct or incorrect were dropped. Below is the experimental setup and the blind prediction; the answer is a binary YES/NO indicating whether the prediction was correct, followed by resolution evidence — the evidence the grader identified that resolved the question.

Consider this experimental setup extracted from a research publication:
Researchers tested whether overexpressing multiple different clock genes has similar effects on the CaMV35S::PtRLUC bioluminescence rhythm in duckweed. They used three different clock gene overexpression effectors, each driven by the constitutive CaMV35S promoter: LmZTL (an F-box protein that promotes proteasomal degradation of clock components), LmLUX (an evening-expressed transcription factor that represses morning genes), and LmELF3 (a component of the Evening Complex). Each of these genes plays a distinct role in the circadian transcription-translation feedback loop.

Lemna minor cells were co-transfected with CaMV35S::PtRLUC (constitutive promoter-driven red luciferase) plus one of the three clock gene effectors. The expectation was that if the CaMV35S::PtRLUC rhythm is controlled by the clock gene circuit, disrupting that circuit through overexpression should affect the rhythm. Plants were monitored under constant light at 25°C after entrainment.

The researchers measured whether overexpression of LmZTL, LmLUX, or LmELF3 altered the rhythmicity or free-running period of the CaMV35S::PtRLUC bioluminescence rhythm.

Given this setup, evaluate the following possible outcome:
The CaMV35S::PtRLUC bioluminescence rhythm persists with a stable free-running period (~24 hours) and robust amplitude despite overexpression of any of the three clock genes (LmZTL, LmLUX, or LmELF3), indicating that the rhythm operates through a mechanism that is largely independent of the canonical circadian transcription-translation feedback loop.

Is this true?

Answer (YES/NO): YES